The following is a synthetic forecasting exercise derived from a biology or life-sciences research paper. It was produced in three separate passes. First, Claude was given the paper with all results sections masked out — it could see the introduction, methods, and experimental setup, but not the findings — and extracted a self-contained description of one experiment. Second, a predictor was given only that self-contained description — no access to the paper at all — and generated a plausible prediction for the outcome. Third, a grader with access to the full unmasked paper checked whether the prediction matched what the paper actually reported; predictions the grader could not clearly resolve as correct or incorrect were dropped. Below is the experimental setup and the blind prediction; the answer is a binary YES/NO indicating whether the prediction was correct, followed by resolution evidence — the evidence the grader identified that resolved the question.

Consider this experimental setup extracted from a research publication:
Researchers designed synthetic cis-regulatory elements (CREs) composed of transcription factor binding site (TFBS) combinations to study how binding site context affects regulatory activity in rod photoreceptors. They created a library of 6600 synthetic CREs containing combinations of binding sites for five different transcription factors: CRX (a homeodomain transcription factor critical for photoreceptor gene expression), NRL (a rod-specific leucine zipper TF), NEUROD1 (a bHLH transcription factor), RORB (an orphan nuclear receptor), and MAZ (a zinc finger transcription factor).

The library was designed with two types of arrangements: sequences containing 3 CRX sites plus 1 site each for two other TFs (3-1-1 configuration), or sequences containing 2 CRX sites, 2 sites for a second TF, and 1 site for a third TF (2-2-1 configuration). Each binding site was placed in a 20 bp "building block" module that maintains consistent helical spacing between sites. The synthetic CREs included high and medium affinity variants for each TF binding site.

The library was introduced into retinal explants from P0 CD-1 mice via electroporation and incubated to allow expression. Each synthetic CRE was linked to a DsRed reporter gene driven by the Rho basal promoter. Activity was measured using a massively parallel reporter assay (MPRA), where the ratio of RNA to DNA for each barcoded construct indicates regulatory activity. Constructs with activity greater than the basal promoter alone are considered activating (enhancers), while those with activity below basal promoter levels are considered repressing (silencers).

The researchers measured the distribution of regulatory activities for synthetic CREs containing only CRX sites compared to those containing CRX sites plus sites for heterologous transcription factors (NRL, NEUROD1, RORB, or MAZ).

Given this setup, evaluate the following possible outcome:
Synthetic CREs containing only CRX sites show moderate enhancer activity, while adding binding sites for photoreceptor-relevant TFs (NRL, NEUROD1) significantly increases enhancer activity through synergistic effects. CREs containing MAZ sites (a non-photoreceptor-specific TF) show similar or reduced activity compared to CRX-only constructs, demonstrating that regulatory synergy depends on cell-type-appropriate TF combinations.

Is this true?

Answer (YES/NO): NO